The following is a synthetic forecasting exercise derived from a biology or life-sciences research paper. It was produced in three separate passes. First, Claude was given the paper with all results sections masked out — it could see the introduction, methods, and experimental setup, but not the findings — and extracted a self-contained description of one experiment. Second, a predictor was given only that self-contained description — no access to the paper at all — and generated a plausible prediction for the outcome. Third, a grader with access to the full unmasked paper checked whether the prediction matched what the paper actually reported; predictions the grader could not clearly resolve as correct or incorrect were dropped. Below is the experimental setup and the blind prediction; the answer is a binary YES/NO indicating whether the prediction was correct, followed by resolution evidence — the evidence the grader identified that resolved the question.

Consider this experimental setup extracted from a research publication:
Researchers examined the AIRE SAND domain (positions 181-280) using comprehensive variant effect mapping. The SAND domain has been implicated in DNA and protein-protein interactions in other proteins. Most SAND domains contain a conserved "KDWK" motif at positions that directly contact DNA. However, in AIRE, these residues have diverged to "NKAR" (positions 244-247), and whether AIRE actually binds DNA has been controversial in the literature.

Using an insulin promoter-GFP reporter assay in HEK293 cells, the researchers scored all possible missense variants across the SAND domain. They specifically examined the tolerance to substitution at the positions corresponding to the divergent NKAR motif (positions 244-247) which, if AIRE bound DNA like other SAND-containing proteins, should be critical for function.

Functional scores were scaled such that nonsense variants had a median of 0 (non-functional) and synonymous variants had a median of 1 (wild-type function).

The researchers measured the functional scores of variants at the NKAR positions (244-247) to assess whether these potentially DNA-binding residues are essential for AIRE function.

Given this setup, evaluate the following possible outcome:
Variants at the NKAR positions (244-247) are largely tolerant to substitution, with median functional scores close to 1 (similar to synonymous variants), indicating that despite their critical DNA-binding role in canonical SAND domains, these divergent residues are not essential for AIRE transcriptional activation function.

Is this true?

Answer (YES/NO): NO